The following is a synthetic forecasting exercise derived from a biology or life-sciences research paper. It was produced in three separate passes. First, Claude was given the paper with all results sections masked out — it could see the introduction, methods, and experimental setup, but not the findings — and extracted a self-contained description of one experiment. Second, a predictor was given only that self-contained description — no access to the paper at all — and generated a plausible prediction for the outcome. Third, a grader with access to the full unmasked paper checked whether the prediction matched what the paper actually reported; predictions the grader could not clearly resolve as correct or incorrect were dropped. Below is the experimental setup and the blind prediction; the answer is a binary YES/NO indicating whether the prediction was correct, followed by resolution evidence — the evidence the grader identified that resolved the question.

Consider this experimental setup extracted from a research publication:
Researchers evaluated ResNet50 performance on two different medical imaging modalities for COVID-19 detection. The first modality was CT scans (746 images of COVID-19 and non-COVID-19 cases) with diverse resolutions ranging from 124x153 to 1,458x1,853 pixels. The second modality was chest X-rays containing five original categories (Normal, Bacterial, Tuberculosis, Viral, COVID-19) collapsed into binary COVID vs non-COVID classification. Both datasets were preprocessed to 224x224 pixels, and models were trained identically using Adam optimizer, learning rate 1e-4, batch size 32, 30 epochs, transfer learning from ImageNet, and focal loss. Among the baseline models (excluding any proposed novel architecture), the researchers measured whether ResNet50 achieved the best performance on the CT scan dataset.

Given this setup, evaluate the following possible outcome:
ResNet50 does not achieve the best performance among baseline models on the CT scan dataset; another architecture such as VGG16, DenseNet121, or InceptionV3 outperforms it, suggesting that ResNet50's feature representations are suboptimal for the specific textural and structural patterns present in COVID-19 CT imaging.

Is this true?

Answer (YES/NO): NO